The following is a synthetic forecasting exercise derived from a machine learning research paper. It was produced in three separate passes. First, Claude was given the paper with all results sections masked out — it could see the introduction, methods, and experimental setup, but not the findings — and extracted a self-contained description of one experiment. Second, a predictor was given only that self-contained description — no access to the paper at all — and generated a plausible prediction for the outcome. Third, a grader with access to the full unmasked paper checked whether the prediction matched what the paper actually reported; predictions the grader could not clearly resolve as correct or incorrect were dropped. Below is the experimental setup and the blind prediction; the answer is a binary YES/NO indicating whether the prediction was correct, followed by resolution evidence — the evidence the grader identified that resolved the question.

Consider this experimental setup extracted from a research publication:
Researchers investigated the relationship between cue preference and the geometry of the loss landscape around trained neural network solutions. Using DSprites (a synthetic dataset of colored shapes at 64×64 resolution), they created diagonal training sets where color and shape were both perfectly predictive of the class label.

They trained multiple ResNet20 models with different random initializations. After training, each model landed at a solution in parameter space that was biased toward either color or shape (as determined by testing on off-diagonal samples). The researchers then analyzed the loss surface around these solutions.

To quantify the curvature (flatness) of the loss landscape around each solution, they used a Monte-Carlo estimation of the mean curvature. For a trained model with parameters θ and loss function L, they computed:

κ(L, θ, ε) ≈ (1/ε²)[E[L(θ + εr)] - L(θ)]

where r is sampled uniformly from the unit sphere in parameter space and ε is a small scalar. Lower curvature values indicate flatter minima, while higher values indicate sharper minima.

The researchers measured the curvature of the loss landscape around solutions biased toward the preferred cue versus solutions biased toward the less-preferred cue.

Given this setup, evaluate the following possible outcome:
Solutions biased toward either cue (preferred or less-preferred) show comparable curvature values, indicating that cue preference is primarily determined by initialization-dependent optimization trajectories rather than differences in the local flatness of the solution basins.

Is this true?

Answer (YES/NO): NO